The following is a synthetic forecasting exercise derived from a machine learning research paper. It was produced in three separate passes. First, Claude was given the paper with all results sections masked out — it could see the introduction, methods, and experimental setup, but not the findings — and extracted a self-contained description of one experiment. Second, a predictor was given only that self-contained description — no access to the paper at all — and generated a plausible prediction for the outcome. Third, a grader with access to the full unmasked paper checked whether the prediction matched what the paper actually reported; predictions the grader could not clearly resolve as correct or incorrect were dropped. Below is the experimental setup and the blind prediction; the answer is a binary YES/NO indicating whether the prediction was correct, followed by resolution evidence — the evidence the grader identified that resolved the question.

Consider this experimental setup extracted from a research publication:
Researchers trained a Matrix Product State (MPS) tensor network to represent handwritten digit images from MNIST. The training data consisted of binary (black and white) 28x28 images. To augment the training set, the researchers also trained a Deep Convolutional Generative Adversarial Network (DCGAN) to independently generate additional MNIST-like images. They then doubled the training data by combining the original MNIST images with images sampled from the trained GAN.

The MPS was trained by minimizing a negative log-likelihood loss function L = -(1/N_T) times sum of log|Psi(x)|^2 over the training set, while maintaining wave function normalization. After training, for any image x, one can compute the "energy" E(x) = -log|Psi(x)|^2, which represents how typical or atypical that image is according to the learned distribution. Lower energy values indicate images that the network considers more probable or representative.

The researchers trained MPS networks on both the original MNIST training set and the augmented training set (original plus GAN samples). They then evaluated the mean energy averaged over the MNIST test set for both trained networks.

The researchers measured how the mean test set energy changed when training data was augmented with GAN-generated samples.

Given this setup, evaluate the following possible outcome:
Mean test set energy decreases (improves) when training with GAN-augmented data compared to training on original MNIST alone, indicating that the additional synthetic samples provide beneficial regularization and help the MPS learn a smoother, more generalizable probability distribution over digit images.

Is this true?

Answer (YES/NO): YES